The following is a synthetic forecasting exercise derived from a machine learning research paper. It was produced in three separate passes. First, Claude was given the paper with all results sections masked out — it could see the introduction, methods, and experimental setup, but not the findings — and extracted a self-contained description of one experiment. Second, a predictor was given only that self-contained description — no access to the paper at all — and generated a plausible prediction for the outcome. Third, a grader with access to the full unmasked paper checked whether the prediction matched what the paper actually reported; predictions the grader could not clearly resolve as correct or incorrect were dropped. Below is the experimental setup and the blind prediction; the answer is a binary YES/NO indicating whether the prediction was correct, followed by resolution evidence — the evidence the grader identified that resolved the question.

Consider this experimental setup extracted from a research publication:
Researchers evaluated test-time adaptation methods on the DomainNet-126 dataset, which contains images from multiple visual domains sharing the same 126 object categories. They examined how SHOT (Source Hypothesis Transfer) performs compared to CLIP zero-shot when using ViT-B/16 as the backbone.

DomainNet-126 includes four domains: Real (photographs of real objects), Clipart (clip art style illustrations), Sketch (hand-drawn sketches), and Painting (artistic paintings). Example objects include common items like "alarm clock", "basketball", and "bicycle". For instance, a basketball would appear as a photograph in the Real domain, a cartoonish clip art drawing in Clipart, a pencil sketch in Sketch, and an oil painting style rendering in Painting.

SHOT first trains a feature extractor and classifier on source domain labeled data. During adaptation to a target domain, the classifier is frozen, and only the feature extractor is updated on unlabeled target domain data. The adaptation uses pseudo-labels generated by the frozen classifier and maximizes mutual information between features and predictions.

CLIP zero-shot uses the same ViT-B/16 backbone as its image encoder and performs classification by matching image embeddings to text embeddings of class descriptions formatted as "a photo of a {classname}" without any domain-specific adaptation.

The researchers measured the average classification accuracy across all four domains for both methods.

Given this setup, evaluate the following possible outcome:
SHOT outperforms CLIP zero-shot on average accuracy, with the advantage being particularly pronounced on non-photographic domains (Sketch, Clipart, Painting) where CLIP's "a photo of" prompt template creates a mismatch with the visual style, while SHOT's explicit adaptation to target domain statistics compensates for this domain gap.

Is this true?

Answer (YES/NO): NO